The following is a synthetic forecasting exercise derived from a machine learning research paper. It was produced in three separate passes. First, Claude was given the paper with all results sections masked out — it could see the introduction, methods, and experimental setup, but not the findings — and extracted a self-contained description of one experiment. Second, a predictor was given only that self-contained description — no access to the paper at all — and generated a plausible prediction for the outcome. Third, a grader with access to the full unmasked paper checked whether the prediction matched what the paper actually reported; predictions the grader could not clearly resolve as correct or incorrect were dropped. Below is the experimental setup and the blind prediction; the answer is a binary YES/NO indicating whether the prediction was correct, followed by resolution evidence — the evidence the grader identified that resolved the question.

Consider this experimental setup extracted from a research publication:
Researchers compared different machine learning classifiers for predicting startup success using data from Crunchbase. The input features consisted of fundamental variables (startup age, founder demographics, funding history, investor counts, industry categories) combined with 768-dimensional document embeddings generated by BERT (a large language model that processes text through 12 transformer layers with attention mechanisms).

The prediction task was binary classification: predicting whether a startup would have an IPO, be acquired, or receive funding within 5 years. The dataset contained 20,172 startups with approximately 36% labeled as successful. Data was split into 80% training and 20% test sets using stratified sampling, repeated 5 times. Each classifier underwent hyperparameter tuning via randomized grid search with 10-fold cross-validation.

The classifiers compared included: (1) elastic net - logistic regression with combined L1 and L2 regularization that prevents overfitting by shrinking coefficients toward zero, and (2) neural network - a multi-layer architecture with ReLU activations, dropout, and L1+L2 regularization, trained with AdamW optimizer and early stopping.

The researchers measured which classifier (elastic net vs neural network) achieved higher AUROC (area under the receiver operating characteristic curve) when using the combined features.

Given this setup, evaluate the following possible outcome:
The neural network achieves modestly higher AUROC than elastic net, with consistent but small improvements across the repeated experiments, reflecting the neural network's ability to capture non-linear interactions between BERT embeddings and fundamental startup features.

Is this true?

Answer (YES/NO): YES